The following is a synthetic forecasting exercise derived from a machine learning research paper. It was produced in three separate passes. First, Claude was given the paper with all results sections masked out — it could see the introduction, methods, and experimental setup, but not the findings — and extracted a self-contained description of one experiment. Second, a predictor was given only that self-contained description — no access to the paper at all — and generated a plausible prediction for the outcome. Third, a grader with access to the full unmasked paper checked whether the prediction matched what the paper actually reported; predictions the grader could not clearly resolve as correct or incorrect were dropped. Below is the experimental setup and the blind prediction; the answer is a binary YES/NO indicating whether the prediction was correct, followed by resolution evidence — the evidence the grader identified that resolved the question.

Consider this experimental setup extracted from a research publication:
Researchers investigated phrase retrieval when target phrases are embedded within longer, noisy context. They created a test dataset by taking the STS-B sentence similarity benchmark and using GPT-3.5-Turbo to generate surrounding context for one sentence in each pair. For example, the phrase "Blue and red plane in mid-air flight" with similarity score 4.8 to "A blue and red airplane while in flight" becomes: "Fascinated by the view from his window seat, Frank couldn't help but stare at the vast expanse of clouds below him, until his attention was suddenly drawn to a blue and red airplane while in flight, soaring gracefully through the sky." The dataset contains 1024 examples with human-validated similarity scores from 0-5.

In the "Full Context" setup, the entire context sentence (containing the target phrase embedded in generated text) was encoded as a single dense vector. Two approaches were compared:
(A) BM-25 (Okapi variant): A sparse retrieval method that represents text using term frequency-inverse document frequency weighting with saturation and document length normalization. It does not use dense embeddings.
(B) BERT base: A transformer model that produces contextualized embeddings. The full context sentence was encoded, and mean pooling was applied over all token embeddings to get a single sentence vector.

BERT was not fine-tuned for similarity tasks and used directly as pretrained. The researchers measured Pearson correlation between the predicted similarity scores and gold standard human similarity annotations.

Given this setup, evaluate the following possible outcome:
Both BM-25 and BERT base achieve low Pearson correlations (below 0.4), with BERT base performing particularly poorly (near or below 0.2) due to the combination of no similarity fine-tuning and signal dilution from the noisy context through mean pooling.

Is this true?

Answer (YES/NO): NO